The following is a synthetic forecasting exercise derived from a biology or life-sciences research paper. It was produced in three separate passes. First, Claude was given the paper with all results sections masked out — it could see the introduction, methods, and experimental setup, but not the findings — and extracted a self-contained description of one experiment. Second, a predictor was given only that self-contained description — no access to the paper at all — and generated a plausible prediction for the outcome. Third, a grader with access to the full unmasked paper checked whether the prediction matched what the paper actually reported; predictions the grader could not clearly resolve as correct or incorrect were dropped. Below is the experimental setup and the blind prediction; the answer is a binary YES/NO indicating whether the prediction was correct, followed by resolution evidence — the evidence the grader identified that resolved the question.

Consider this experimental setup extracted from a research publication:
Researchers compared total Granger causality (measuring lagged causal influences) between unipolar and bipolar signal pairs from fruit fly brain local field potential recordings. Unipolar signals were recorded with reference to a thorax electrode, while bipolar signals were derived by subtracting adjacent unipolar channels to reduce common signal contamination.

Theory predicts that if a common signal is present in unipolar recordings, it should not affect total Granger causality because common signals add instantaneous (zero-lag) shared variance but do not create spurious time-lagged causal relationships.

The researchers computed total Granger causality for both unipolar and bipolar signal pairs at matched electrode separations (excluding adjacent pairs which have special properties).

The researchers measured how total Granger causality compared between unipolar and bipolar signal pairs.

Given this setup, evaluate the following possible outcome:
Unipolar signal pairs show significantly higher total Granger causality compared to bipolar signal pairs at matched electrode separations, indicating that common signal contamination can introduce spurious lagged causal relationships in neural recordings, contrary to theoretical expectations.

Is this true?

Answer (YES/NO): NO